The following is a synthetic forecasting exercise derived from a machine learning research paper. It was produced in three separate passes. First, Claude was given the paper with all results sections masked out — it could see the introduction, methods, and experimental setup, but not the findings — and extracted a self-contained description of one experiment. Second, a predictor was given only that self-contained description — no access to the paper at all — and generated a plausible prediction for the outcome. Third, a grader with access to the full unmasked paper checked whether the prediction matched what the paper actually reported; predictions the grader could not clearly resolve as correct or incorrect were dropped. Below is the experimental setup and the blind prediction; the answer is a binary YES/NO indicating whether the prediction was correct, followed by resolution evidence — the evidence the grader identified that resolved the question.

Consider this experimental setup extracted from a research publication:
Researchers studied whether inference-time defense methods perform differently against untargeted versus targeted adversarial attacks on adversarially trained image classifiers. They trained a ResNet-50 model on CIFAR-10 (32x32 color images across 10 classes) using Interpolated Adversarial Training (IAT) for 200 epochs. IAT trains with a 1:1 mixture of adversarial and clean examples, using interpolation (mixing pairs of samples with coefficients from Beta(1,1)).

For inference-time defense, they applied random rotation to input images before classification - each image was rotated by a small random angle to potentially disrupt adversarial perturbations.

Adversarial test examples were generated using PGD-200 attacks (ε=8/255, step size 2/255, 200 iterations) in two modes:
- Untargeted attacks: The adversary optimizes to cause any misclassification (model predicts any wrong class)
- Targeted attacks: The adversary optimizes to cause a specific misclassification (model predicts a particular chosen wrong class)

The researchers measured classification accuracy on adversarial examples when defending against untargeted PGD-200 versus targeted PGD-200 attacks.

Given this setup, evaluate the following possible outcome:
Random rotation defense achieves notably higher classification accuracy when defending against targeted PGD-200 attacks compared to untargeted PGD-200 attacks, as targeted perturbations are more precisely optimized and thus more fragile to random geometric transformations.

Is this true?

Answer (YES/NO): YES